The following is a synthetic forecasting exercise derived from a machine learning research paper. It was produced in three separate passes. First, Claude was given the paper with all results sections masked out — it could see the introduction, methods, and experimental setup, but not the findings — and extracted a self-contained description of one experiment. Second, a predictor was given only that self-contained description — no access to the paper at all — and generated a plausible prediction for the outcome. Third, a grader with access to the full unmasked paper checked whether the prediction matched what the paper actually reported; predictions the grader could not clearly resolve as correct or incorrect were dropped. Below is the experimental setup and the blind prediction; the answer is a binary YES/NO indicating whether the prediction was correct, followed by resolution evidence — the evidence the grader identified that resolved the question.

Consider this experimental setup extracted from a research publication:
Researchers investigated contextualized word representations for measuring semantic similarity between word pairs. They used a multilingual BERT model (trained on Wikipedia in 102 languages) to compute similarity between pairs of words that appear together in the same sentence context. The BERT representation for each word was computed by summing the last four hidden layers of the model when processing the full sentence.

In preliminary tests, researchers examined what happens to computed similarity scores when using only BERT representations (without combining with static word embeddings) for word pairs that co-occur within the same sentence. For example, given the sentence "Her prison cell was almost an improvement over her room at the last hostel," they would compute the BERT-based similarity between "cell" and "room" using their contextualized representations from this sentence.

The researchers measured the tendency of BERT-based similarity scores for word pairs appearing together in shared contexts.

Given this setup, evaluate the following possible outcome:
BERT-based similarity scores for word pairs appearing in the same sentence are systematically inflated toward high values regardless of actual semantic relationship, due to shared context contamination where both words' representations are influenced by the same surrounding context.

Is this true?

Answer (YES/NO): YES